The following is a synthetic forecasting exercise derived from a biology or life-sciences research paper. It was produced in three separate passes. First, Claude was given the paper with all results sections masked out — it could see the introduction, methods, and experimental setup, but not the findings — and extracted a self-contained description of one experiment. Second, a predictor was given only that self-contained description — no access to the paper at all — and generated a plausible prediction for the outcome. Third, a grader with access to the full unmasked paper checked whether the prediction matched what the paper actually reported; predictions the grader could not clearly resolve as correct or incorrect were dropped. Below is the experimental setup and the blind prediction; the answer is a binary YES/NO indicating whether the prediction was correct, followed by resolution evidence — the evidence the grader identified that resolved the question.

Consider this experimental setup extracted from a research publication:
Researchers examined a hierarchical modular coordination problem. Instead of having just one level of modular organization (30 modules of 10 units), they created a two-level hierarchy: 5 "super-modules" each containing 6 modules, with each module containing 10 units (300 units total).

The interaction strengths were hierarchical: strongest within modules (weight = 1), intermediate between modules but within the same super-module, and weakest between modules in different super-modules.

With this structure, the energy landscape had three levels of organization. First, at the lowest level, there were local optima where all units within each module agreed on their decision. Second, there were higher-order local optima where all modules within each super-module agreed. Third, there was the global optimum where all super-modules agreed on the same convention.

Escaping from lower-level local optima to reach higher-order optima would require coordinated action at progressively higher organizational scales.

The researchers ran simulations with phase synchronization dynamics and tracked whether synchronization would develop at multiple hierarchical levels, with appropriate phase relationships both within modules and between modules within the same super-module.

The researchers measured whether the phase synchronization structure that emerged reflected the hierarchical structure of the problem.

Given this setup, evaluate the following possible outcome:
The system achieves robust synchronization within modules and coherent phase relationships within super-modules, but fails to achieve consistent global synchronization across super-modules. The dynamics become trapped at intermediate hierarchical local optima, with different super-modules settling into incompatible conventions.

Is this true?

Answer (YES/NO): NO